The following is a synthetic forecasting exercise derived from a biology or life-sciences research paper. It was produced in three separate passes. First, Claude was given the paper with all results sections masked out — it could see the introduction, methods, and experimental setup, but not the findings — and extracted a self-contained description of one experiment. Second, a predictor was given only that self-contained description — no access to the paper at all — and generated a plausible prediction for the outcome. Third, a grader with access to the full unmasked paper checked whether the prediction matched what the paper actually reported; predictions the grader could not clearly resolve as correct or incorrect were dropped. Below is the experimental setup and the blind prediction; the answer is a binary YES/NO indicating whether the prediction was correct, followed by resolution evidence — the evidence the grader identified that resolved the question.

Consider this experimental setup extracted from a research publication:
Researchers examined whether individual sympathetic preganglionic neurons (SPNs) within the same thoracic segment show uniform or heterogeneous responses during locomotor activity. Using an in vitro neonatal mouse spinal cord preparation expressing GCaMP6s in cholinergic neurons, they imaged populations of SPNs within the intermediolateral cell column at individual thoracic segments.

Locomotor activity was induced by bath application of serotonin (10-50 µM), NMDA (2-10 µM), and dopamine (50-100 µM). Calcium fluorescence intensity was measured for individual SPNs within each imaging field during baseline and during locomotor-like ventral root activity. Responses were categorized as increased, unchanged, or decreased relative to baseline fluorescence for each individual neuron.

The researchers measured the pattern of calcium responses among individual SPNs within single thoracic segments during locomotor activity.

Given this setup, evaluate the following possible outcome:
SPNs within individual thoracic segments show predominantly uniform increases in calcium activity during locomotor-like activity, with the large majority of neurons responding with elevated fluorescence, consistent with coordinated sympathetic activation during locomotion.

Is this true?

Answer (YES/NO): NO